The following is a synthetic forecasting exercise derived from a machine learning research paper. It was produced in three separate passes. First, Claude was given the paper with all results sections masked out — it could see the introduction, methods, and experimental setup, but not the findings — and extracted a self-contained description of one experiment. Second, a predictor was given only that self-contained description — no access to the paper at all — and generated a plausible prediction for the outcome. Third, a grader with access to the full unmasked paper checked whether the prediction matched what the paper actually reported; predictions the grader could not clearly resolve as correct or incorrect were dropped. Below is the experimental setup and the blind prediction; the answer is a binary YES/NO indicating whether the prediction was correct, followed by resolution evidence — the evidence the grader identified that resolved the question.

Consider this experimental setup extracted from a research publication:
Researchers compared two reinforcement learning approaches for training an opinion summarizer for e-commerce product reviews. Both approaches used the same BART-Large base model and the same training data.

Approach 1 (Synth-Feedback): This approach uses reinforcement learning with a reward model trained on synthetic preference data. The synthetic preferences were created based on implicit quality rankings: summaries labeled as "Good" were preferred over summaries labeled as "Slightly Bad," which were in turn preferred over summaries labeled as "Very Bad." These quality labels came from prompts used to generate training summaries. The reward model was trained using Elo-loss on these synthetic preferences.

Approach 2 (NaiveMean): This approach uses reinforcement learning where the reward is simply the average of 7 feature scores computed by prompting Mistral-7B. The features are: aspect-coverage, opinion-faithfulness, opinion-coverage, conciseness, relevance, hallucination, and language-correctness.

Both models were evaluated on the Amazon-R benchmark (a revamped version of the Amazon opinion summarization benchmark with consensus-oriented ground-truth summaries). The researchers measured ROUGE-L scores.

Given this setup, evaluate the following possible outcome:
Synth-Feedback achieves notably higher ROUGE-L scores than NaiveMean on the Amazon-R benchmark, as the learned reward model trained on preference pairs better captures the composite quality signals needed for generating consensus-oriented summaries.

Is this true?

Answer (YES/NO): NO